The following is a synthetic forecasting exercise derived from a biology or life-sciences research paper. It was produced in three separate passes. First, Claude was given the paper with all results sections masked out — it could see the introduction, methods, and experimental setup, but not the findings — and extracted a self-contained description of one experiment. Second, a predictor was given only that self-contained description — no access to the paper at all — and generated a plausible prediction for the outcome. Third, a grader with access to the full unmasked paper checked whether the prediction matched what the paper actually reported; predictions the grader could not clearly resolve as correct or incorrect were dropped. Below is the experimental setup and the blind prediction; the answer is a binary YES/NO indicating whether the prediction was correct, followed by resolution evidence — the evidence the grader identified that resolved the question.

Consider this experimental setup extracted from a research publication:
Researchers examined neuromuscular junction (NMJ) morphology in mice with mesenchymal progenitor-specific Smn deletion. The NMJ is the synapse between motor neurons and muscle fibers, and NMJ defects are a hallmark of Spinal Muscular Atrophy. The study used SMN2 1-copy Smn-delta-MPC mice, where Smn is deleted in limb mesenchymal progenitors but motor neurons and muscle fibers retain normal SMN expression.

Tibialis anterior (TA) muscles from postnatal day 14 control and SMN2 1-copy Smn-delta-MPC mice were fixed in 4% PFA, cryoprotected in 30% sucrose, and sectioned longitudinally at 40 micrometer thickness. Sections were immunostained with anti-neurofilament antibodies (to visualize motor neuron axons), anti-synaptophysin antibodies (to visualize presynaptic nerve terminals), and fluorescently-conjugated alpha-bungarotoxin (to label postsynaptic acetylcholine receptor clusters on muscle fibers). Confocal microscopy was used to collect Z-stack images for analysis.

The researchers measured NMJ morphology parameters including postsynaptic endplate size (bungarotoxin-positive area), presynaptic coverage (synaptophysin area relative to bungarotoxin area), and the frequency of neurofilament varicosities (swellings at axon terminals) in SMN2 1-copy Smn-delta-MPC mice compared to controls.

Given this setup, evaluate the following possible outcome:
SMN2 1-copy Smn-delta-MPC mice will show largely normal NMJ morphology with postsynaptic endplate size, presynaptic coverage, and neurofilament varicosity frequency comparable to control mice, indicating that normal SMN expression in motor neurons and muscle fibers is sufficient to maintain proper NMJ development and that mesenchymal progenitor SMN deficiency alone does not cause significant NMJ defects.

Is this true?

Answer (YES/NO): NO